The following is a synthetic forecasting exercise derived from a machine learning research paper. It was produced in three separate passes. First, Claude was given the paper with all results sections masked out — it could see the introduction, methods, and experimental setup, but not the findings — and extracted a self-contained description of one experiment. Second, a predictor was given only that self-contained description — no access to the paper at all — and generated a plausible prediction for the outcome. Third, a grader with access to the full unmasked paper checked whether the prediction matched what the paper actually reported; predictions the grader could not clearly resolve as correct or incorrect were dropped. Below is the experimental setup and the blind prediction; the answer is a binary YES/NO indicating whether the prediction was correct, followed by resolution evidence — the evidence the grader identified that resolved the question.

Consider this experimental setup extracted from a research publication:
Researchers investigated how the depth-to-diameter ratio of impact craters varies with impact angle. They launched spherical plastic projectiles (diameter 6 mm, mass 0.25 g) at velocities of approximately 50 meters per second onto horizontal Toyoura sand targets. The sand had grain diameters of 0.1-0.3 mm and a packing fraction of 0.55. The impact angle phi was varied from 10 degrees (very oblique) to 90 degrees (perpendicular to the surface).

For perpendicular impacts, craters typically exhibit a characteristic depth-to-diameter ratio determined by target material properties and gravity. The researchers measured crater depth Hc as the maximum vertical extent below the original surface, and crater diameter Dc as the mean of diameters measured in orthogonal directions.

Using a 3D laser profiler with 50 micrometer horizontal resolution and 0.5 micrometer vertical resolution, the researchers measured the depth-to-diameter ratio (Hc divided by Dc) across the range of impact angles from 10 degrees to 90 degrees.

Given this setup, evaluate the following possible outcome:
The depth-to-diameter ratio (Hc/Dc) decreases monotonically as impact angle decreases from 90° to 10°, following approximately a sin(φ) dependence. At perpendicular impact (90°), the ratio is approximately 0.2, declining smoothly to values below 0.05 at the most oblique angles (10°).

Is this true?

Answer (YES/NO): NO